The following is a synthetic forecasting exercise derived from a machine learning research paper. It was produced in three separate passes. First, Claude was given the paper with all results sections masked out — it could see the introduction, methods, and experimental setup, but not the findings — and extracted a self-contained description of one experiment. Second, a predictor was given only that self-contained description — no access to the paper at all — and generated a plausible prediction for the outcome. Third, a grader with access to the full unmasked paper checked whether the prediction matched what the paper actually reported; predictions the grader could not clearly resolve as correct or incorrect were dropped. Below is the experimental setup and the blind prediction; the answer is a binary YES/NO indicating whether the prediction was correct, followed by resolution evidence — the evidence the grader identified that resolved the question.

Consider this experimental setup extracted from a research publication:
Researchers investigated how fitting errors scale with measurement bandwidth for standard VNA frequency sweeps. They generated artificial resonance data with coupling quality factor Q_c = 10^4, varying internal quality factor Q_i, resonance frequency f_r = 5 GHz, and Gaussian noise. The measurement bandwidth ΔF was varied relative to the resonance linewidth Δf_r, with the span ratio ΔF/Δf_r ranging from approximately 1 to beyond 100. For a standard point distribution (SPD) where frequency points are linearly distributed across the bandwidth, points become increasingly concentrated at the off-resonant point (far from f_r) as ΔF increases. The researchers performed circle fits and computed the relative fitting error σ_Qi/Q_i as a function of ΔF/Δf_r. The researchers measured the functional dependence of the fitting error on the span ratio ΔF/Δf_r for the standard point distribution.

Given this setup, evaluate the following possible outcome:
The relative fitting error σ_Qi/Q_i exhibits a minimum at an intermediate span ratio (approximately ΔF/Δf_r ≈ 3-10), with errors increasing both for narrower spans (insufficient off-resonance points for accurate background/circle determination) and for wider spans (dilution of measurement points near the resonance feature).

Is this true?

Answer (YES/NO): NO